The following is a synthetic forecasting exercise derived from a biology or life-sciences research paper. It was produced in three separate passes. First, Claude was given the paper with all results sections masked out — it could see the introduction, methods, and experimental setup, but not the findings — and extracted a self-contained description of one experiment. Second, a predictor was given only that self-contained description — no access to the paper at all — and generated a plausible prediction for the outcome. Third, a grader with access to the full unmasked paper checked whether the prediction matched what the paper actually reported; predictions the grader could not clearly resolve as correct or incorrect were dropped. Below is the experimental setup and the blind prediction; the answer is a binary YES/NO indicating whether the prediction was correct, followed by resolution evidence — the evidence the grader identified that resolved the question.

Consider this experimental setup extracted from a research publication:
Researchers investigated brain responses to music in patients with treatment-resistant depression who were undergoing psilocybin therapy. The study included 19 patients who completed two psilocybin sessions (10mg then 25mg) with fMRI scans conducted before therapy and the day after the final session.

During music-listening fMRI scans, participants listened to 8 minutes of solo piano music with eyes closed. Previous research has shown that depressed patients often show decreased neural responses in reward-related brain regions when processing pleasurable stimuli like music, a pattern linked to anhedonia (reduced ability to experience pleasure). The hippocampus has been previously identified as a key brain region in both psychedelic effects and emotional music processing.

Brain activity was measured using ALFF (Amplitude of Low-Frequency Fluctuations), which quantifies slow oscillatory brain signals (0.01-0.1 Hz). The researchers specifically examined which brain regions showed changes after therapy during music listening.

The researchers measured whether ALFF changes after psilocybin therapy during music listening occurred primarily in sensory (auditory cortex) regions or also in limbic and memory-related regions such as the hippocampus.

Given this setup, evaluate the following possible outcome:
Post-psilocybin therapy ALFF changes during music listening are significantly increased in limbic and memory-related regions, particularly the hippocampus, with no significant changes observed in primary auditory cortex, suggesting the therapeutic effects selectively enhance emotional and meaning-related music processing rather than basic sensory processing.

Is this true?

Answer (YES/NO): NO